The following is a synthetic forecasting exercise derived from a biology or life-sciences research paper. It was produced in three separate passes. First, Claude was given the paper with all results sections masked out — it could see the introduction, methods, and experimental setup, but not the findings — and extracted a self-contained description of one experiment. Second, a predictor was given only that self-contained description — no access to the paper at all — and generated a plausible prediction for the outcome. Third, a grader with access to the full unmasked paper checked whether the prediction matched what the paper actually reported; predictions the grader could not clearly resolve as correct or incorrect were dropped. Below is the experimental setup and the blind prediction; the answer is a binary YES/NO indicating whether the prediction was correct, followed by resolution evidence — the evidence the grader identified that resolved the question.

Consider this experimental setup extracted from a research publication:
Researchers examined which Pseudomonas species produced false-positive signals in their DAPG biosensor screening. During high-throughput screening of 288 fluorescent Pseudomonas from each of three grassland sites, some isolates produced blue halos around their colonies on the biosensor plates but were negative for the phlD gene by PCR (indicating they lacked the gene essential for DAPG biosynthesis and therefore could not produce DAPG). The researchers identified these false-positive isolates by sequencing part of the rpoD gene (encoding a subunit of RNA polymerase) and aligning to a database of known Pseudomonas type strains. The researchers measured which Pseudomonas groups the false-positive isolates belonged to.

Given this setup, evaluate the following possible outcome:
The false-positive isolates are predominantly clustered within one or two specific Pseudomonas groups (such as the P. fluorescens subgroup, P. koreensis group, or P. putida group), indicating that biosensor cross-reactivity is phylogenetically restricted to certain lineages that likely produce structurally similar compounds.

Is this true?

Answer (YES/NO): NO